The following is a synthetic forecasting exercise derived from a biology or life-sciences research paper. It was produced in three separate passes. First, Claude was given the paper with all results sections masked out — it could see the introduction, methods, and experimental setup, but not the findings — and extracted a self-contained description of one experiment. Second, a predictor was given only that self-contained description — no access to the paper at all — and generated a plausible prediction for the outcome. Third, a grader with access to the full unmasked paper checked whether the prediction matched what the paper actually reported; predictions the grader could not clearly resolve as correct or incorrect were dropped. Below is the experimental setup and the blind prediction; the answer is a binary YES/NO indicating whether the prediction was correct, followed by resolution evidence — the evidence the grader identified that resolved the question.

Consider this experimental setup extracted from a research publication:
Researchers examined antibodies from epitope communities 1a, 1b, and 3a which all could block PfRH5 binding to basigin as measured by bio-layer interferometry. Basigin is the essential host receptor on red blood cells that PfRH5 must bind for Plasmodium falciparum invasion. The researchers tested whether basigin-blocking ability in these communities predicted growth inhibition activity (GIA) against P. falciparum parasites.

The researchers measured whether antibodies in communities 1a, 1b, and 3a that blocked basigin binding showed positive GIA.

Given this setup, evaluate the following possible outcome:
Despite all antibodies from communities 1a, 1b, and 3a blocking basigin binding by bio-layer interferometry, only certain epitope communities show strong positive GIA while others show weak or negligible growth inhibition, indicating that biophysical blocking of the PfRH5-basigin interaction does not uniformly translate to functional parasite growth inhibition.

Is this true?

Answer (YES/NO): NO